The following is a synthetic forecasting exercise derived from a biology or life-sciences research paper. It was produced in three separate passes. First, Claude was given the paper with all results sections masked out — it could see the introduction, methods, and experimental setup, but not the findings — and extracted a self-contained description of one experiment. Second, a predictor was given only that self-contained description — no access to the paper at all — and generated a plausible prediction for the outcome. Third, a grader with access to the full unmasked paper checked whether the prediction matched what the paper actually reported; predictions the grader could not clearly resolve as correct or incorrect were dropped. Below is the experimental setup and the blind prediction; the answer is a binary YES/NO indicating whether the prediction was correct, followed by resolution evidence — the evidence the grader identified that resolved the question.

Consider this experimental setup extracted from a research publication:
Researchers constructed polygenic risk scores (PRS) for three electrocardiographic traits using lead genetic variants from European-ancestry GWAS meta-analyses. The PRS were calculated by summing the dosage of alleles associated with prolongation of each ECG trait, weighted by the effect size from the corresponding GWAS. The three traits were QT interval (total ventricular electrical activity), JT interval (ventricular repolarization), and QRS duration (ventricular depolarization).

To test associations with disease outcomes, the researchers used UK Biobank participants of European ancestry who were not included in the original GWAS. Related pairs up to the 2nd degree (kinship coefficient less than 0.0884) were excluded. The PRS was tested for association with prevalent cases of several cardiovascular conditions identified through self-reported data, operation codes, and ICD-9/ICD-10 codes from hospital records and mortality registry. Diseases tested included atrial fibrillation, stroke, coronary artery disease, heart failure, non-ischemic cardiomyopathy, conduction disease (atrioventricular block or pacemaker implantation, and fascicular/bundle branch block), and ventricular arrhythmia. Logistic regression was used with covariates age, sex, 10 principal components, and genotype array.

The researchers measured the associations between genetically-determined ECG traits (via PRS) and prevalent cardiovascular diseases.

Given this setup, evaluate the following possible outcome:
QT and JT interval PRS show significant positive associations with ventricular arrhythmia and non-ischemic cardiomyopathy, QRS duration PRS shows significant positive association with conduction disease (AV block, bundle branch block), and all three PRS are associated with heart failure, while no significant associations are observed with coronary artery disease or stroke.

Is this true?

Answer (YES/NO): NO